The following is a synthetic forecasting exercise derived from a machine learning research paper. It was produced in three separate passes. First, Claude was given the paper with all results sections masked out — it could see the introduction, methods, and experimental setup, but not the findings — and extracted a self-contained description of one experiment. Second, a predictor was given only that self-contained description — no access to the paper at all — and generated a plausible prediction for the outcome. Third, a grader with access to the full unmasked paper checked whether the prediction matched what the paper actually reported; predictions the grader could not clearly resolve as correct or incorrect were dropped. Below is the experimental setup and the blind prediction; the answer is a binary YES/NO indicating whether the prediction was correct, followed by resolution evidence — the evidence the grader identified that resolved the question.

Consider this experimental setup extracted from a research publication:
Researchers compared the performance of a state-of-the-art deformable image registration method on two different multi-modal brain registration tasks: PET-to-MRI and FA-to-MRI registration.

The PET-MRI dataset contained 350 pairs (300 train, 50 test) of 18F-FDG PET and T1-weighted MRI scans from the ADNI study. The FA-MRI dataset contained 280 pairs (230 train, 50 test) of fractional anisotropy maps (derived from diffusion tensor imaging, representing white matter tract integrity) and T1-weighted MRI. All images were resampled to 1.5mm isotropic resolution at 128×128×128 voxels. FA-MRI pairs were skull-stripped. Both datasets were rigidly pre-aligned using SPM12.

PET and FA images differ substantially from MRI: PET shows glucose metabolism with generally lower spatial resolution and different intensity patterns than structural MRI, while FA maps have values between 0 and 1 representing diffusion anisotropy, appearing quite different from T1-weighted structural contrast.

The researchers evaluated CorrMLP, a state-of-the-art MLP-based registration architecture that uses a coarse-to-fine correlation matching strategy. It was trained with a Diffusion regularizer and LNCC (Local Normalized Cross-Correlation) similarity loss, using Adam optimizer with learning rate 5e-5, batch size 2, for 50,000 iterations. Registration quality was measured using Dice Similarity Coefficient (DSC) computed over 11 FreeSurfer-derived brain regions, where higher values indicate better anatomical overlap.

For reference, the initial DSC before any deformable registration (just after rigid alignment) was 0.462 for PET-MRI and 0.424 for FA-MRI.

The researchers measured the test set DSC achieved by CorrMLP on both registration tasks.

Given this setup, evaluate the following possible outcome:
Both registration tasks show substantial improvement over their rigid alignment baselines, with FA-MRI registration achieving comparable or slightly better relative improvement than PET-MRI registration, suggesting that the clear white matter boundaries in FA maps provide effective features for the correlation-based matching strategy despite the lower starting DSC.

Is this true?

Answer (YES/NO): NO